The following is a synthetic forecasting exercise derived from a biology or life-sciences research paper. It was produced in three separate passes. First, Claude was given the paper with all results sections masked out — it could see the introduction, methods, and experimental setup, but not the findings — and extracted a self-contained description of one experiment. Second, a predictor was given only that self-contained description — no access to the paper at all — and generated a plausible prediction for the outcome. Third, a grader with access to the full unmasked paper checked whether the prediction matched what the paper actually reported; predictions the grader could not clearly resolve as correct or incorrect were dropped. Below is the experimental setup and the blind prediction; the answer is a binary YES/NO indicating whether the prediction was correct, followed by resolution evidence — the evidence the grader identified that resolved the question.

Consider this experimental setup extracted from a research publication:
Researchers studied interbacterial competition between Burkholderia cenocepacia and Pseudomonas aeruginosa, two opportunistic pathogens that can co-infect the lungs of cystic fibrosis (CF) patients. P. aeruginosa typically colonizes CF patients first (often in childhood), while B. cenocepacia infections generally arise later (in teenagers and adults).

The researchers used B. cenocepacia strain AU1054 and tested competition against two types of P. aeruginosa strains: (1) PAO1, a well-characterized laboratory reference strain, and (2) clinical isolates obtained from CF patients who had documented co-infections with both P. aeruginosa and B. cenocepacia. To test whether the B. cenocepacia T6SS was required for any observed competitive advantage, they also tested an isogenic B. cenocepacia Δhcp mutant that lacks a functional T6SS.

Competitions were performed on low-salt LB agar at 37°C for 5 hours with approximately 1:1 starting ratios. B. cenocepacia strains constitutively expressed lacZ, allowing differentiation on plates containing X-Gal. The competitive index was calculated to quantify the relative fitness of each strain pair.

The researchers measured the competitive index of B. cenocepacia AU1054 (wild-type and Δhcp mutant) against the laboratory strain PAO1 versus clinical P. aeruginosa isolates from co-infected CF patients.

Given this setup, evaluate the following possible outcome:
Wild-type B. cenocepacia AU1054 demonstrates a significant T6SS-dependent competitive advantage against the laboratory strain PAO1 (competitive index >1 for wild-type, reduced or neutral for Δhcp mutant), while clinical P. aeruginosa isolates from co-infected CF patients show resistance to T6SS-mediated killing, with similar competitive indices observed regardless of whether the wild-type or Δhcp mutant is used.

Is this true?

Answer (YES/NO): NO